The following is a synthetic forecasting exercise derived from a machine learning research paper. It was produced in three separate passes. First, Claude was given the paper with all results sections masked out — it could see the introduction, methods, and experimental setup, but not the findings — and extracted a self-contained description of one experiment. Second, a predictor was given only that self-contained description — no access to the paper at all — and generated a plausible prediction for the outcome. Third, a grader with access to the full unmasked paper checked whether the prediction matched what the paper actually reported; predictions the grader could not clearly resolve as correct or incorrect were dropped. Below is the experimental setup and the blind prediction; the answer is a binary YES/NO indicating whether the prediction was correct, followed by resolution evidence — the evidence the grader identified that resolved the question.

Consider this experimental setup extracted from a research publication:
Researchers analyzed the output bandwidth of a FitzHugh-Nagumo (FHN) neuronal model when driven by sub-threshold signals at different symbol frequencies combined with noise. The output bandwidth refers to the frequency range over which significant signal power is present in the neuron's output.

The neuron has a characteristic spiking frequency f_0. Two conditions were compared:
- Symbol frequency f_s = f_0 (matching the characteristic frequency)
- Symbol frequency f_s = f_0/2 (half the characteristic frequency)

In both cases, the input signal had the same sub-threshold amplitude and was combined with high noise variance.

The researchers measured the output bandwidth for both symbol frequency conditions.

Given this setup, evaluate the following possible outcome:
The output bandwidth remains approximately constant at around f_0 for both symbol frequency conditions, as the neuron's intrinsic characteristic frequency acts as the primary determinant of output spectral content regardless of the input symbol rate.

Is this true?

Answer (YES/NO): YES